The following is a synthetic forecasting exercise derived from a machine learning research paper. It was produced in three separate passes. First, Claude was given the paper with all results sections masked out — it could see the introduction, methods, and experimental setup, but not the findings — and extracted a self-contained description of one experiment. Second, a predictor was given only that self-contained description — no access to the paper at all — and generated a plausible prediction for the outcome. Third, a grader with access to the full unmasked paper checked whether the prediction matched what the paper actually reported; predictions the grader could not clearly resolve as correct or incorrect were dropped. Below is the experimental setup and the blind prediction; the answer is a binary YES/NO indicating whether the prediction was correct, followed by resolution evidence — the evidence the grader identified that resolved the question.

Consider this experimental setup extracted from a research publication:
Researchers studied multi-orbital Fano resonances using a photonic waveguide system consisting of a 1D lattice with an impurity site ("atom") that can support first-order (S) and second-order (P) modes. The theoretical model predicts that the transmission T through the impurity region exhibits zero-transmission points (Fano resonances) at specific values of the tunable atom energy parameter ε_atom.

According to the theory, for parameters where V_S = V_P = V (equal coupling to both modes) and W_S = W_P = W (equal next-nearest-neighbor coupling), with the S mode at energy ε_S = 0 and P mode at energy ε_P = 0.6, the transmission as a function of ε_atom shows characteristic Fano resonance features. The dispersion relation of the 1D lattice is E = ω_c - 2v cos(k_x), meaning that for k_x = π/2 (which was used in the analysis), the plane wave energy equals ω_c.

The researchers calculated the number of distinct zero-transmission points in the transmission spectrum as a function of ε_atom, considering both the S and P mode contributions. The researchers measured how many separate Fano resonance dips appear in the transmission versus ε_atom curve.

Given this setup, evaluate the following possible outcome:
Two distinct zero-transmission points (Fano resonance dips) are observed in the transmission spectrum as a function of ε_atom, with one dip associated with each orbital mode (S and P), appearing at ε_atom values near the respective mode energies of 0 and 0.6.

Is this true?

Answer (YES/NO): YES